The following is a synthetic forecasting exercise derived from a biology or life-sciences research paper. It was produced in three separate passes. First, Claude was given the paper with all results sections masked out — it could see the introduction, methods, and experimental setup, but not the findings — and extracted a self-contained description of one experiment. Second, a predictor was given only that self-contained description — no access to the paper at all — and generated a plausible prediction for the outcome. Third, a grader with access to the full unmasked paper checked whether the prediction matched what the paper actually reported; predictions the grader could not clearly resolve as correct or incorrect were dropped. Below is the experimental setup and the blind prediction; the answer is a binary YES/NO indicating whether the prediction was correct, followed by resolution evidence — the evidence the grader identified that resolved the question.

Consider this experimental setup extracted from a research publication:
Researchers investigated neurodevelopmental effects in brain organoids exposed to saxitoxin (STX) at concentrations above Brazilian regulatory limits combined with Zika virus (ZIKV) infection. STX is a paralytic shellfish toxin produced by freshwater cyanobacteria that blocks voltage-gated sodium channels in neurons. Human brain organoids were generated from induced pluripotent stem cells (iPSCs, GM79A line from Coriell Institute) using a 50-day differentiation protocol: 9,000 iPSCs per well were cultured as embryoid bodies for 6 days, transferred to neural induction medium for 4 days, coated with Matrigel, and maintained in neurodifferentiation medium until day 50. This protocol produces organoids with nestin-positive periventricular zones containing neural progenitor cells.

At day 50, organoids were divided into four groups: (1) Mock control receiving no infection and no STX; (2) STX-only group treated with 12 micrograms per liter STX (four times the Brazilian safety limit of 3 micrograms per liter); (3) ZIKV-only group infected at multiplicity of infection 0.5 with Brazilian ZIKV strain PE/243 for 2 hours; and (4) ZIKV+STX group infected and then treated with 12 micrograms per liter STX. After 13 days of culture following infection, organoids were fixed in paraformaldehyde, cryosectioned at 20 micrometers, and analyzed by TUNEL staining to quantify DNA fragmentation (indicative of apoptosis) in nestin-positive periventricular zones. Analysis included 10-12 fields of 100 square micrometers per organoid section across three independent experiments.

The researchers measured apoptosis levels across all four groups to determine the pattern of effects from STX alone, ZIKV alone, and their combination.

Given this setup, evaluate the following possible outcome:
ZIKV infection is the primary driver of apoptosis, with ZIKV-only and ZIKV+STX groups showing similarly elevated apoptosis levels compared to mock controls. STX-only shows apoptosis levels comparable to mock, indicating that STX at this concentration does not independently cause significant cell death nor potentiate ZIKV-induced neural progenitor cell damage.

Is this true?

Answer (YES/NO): NO